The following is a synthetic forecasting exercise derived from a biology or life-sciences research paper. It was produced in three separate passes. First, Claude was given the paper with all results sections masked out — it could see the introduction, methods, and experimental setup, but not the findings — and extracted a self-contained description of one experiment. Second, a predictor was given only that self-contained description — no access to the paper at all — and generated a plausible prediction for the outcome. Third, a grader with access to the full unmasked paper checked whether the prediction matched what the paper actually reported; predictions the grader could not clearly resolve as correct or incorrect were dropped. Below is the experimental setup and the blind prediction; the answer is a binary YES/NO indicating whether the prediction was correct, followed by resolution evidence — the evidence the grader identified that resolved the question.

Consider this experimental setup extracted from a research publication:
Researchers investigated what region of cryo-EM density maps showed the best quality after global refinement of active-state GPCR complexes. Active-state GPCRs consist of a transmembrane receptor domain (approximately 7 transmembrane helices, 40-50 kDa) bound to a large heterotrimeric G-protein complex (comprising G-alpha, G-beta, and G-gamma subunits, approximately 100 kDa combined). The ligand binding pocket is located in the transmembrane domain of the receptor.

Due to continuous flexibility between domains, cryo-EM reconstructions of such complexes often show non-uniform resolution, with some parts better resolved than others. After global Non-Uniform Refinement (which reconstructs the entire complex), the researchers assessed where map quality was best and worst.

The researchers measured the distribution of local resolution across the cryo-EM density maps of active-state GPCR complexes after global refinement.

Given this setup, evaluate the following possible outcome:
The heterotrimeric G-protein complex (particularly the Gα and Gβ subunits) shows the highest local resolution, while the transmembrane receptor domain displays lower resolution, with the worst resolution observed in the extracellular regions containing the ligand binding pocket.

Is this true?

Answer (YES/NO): NO